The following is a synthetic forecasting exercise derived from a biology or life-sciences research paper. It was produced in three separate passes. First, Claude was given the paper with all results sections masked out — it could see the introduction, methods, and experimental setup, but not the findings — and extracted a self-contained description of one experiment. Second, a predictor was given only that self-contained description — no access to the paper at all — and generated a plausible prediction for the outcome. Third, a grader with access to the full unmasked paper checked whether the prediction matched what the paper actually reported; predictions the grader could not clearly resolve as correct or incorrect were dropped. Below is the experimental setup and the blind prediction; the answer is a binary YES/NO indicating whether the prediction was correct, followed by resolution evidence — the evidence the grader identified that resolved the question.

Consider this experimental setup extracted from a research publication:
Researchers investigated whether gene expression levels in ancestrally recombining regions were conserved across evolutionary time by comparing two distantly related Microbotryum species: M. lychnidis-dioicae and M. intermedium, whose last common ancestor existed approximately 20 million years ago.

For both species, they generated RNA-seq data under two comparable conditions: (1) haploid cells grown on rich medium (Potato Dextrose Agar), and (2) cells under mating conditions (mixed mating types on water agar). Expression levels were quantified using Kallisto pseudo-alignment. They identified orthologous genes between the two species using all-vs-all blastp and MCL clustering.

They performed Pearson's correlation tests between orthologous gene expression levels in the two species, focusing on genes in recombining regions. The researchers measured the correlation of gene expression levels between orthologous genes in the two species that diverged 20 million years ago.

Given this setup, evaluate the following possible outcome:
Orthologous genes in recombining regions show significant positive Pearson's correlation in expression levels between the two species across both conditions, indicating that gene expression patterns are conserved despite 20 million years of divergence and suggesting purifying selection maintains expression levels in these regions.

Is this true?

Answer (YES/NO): YES